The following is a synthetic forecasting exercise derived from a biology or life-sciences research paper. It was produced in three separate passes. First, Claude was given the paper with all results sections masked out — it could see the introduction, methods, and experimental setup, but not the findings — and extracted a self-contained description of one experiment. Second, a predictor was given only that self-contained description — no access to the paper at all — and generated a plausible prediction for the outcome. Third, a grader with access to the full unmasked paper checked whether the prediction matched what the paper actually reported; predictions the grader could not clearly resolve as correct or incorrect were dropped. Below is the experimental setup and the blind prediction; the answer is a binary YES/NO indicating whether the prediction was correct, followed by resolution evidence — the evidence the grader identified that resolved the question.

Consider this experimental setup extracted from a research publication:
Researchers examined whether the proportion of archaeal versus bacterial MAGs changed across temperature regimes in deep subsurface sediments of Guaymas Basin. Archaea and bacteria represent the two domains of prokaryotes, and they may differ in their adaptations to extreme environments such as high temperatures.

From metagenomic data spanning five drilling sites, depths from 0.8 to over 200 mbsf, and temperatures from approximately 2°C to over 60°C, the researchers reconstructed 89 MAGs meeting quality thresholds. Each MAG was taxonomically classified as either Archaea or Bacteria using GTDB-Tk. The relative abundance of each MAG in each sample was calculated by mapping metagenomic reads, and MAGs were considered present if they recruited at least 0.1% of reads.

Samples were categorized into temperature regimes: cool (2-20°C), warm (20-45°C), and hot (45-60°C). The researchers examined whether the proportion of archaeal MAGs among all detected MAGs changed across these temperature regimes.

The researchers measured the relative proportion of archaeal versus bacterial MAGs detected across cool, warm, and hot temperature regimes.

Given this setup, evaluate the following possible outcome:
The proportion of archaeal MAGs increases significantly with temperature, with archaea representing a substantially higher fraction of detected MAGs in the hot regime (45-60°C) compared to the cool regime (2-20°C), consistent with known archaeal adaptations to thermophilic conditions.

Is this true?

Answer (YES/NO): YES